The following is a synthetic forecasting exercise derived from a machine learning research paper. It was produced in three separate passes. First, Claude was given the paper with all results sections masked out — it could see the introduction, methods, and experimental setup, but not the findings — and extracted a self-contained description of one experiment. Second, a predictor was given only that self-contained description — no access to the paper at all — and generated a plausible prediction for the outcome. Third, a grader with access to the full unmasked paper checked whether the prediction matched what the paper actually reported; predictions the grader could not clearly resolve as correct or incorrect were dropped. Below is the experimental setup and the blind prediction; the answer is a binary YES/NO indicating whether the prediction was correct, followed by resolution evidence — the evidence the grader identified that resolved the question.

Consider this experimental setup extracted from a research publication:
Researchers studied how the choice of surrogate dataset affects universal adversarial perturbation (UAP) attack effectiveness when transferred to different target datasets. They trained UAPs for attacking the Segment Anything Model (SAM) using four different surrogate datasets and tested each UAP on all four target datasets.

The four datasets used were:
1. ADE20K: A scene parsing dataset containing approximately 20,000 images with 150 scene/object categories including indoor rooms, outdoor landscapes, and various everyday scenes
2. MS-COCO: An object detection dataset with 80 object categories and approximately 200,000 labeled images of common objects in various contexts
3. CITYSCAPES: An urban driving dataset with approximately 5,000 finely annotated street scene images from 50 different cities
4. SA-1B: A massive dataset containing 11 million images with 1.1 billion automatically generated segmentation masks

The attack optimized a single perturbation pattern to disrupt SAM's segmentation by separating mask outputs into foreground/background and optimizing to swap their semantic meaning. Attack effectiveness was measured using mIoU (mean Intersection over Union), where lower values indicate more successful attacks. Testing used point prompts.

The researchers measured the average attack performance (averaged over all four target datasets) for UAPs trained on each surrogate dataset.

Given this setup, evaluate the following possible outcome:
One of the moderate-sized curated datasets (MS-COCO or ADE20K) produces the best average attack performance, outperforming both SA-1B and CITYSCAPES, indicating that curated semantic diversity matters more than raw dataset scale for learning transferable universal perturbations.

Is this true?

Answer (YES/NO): NO